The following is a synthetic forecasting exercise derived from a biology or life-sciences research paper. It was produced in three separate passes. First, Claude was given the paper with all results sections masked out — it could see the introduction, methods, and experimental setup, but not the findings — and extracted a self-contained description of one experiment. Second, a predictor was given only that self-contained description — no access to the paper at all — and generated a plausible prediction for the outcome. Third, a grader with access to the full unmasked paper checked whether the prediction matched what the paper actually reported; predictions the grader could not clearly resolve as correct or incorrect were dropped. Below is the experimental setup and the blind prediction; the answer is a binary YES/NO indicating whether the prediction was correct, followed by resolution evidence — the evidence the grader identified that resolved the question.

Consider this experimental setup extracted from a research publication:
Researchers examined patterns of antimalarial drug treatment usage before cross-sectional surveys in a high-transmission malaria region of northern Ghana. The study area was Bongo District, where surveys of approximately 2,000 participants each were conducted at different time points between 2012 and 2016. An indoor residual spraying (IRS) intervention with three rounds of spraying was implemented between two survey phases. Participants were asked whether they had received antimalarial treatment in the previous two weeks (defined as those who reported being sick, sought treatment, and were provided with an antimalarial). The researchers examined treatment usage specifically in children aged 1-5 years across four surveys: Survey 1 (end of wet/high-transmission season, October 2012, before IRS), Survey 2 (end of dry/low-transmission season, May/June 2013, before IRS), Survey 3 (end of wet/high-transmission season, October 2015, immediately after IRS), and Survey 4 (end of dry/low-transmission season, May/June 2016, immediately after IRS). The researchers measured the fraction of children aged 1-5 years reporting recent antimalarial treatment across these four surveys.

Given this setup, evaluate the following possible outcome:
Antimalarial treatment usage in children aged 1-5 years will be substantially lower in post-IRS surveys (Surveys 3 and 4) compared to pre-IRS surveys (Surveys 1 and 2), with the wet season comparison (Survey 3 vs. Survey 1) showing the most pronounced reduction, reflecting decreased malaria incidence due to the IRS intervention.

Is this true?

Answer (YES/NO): NO